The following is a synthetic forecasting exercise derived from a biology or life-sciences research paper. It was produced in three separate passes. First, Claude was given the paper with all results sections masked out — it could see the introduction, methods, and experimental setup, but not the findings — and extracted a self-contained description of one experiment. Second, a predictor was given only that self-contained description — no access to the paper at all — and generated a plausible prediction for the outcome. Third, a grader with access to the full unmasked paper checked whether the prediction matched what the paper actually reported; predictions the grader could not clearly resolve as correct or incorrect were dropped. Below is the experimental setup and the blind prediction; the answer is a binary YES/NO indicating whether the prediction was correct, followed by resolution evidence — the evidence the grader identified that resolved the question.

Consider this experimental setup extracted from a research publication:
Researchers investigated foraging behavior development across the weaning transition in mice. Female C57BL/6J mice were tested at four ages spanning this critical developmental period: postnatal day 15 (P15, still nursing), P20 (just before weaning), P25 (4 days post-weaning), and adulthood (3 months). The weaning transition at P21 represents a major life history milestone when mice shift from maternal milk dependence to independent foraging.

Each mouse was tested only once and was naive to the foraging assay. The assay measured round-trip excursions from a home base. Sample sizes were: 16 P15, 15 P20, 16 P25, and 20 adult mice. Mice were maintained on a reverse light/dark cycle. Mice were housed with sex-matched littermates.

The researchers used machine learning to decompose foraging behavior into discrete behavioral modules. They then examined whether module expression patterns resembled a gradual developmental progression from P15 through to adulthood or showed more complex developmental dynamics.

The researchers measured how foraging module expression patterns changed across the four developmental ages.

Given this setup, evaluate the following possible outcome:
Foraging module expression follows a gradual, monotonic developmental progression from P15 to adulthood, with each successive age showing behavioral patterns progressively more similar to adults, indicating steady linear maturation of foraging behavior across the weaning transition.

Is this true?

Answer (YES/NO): NO